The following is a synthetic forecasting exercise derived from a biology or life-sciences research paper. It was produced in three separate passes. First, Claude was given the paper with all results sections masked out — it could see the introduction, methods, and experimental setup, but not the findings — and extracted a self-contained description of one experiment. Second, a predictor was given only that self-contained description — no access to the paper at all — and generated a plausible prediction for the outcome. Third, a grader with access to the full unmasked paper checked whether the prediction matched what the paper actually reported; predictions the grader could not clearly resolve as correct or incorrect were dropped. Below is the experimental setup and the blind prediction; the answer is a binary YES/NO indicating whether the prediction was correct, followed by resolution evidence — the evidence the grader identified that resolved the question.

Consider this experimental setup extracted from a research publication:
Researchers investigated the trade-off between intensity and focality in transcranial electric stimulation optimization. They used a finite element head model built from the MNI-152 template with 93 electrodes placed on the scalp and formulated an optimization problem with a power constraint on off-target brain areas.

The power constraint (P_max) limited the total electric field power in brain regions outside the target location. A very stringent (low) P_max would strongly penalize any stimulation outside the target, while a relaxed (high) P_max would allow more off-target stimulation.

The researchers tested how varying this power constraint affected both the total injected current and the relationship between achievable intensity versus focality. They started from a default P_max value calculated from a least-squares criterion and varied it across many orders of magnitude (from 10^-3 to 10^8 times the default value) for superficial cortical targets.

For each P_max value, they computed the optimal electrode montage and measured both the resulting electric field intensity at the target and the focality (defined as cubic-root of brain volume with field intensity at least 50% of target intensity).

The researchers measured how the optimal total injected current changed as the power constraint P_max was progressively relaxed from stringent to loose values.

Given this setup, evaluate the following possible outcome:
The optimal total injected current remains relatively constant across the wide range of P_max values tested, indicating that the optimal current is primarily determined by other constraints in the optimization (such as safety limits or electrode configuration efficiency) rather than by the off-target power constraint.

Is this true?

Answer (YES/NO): NO